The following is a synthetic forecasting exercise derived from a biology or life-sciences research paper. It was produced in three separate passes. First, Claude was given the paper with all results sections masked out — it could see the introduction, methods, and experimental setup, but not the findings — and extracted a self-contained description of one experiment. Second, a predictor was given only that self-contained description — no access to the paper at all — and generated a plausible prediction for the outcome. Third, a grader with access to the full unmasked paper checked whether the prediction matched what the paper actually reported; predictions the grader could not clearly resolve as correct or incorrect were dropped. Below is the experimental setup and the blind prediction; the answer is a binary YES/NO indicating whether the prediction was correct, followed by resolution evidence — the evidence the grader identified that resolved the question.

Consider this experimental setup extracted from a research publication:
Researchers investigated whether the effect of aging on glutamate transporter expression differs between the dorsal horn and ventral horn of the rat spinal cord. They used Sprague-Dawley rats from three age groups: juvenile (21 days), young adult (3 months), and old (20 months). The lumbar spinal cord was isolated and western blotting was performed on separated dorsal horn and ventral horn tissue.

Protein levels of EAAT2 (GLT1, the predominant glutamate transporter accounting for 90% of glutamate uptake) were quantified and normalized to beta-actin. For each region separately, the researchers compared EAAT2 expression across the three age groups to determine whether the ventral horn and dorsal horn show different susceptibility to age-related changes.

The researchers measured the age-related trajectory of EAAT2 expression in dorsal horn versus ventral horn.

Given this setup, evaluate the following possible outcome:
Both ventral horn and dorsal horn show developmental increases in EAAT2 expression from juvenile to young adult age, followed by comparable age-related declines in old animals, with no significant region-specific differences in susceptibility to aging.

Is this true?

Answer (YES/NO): NO